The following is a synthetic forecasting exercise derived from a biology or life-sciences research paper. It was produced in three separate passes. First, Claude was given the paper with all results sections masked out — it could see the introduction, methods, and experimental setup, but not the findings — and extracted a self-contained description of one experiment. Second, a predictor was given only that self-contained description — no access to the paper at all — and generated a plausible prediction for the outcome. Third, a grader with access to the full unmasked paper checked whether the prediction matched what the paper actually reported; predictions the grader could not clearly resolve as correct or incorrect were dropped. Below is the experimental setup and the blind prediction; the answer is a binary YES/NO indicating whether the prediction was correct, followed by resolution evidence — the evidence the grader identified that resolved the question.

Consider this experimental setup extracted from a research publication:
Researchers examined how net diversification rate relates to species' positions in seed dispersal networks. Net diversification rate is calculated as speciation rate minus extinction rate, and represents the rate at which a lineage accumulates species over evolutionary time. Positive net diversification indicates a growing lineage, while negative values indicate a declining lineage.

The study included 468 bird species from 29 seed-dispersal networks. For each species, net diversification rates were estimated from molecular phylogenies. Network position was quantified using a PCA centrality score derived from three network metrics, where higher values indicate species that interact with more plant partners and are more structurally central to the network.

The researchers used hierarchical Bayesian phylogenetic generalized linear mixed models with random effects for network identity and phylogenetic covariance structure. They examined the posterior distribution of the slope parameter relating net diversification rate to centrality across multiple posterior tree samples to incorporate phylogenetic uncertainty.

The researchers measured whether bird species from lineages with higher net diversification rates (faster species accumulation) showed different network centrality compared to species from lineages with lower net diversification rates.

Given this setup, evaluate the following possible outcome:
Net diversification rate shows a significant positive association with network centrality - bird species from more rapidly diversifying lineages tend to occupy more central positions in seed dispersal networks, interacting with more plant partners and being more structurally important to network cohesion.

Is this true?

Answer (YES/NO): YES